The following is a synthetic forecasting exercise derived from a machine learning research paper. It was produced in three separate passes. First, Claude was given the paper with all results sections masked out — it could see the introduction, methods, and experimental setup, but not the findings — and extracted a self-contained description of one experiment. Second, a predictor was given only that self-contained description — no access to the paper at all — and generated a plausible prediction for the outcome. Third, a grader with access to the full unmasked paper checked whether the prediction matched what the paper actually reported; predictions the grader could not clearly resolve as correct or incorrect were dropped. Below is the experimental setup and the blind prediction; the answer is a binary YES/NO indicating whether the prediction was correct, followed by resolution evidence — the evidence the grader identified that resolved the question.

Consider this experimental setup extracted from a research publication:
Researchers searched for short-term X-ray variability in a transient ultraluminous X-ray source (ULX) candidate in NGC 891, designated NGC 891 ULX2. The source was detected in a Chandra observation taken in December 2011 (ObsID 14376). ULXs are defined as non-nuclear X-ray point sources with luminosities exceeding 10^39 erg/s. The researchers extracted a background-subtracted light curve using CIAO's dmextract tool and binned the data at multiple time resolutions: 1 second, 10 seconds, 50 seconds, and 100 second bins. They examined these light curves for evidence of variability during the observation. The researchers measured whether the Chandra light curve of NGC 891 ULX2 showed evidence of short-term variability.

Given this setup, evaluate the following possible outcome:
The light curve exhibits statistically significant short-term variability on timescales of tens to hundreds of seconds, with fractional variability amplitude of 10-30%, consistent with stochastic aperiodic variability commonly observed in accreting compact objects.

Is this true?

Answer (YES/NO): NO